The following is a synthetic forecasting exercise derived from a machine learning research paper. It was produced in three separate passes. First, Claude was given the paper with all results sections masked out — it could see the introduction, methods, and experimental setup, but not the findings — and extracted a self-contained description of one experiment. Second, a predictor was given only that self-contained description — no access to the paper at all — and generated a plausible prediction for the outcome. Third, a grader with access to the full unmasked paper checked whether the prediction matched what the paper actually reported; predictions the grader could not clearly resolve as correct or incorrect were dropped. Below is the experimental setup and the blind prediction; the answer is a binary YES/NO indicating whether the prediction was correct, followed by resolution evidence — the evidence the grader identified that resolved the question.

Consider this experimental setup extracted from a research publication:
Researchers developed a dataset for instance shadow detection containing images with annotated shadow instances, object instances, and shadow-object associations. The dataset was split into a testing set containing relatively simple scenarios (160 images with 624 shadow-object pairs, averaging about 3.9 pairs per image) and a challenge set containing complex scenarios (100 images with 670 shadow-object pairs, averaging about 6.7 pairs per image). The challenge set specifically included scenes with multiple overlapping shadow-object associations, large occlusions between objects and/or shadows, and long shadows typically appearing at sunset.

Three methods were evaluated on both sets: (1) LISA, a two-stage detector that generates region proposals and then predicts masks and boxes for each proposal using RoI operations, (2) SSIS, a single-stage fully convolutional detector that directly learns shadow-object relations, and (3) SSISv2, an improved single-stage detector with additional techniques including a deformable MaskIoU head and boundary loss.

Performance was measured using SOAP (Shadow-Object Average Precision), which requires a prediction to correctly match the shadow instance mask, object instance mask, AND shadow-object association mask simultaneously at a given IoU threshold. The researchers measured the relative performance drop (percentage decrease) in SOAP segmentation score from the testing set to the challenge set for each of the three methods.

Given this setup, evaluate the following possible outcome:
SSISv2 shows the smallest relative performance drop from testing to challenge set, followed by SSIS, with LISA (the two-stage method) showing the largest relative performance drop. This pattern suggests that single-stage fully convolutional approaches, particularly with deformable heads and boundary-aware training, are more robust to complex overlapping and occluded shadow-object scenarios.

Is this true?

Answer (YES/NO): NO